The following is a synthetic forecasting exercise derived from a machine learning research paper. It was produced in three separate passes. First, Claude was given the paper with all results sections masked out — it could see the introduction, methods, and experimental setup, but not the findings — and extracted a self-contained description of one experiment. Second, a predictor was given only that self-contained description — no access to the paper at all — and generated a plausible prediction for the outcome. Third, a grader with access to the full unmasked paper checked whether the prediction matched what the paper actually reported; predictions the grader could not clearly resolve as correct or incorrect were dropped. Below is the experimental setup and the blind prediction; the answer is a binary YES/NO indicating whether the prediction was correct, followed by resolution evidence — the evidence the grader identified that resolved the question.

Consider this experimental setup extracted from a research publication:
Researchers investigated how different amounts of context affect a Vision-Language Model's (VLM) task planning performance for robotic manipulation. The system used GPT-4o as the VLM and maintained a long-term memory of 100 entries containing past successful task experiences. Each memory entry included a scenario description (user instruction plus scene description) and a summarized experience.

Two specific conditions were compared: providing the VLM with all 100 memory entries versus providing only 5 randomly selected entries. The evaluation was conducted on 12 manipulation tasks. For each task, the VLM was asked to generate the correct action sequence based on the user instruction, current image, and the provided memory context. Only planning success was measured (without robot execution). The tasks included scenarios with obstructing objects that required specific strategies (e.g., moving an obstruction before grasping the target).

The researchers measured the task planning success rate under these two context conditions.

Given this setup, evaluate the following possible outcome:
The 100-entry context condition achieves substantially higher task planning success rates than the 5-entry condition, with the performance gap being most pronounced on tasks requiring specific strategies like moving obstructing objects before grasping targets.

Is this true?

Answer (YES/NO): NO